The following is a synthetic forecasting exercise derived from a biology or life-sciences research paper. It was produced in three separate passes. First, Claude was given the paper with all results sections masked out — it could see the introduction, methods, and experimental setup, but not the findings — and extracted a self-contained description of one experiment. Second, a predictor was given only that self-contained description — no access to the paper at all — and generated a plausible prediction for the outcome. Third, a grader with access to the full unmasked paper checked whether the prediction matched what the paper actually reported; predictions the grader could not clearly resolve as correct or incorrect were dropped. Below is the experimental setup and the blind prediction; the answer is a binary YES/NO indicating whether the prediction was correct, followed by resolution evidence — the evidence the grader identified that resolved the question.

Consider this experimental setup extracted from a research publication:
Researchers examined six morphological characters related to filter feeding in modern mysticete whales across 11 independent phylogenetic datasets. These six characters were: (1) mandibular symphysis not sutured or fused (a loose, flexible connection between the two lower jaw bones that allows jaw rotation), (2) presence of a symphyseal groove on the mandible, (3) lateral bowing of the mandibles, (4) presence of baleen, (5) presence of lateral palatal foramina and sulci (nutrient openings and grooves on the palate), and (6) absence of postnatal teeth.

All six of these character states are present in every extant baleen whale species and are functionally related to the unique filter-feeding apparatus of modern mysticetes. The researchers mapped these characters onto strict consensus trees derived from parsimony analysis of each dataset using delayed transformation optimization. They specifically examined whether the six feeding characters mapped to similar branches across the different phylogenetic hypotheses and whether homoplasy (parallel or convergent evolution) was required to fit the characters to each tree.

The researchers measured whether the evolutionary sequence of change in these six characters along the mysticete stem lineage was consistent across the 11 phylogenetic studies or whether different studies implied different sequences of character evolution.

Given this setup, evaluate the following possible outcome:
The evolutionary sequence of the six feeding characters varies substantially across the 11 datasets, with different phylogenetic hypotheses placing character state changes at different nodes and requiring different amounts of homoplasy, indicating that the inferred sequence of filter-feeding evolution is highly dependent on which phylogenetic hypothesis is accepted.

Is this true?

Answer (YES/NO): YES